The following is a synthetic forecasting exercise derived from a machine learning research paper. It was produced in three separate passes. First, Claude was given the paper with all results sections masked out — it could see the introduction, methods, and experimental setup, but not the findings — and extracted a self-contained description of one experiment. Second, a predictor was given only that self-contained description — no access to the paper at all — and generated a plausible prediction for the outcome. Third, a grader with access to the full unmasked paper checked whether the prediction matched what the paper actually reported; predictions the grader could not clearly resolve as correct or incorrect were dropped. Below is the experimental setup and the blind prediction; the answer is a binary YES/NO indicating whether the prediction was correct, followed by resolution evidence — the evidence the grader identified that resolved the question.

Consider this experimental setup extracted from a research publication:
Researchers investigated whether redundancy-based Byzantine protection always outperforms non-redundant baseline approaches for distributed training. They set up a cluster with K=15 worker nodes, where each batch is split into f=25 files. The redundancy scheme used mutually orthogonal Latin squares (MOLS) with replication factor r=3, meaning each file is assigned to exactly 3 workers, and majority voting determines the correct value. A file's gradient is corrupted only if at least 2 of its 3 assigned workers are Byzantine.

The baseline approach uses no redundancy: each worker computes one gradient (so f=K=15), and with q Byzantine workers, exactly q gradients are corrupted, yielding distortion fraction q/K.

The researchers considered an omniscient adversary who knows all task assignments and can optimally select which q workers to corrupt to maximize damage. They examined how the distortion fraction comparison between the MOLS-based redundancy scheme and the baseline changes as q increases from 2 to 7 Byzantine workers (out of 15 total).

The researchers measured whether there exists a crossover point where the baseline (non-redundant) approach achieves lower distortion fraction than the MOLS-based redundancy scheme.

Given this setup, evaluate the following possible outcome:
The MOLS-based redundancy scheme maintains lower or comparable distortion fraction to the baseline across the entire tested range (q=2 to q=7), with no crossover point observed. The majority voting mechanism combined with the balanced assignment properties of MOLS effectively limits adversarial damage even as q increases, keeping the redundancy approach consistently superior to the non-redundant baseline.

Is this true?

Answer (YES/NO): NO